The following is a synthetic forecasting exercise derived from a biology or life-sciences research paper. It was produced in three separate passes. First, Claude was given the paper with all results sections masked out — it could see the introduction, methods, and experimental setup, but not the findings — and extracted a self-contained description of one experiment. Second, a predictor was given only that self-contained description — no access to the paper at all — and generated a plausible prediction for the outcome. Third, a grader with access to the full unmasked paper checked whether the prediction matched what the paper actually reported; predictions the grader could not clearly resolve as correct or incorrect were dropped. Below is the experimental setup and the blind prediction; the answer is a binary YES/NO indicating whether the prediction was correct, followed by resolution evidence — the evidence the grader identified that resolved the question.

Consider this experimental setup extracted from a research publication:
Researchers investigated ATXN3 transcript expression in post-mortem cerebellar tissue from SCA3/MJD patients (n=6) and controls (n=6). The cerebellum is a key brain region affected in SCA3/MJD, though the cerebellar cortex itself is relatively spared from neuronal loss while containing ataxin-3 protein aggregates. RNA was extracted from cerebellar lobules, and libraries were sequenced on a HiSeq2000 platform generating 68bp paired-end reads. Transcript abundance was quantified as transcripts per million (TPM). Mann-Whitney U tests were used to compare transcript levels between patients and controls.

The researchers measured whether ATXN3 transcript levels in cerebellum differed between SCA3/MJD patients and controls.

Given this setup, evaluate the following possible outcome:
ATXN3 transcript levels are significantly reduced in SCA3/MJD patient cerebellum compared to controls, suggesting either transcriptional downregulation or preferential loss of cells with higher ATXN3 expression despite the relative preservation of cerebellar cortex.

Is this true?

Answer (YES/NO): NO